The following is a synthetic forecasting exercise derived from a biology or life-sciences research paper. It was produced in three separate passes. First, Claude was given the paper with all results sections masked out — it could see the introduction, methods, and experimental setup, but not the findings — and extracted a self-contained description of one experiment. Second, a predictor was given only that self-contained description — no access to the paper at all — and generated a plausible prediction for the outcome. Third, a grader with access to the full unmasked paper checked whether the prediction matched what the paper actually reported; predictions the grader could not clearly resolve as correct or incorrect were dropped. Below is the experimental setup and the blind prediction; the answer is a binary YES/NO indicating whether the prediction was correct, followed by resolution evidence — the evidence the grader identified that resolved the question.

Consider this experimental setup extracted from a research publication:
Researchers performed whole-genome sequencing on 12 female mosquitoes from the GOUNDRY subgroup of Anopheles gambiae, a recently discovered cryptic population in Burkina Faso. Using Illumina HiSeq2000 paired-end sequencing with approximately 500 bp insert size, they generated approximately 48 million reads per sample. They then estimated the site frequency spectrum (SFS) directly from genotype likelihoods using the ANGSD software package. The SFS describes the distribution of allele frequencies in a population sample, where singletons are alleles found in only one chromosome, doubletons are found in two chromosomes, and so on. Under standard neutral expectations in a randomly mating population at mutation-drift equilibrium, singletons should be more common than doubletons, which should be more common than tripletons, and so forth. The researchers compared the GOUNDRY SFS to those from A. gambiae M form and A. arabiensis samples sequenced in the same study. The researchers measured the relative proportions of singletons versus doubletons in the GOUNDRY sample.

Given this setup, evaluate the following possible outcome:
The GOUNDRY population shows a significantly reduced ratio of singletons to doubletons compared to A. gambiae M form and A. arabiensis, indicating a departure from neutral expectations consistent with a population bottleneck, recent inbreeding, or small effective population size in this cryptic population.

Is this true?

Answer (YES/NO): YES